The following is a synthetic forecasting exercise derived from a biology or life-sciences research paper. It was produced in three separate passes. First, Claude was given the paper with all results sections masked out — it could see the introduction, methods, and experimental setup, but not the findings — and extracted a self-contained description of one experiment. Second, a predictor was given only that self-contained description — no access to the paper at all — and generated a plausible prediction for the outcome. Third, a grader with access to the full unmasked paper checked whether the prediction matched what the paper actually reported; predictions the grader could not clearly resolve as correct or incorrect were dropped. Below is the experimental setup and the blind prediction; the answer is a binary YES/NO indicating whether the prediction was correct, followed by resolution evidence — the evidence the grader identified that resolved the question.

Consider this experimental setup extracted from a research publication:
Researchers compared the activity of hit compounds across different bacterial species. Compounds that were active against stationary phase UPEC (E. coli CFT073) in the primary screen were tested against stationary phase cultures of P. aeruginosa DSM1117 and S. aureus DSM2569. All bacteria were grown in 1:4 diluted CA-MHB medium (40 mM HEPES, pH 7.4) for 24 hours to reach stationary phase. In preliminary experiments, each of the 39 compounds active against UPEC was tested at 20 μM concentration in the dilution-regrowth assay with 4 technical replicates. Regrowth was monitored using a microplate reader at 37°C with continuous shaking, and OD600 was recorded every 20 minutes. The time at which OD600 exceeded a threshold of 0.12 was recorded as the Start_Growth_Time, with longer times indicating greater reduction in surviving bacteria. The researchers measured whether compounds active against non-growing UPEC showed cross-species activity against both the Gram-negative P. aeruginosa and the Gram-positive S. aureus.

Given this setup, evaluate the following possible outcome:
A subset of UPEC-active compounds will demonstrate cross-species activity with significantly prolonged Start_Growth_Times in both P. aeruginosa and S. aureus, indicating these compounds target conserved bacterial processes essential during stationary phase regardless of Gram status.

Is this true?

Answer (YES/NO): YES